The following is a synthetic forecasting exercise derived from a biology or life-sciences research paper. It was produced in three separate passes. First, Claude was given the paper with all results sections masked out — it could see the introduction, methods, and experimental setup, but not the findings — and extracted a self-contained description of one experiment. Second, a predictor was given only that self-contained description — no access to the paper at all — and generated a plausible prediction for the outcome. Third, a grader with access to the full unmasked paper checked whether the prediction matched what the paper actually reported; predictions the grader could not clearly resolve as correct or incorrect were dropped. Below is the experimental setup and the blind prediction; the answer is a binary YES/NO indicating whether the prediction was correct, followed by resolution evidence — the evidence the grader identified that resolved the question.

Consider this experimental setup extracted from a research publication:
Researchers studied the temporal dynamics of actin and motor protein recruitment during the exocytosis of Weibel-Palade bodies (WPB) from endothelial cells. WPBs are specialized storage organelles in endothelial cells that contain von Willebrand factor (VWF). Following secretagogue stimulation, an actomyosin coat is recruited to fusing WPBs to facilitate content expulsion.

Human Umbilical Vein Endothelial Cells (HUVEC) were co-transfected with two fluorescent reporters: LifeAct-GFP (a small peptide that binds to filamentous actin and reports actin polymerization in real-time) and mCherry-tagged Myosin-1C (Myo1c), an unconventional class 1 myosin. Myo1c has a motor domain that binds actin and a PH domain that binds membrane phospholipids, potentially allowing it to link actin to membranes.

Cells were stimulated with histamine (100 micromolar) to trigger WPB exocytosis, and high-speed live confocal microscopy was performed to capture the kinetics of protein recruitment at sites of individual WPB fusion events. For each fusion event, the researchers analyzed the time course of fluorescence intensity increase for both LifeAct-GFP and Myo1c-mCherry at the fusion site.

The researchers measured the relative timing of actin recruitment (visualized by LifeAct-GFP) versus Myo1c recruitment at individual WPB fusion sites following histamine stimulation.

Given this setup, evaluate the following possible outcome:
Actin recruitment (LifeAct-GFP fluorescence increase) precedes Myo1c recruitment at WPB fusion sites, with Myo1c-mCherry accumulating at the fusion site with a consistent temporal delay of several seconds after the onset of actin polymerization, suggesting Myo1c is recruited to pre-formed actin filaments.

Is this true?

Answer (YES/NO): NO